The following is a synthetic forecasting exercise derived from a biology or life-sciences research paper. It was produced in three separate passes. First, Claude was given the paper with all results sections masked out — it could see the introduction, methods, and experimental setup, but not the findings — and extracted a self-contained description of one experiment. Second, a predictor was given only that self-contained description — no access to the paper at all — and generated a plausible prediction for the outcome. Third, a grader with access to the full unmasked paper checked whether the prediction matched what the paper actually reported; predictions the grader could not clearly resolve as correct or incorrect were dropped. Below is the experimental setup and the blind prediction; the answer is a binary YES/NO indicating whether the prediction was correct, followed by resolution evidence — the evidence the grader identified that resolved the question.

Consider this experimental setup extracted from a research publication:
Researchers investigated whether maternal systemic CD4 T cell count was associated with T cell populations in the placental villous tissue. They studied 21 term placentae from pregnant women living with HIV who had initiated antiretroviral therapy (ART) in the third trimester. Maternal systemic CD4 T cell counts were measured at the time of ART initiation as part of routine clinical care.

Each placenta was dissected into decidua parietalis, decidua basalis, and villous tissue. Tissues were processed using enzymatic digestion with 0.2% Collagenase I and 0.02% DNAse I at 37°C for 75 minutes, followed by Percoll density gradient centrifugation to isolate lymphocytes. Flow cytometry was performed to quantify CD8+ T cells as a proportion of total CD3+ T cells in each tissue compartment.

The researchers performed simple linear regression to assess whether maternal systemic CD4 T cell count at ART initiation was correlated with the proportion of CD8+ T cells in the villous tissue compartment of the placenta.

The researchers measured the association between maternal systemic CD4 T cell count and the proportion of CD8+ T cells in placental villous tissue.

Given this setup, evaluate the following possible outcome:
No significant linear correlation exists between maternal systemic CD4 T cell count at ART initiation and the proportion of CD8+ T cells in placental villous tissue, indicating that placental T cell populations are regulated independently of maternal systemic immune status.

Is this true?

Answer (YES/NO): NO